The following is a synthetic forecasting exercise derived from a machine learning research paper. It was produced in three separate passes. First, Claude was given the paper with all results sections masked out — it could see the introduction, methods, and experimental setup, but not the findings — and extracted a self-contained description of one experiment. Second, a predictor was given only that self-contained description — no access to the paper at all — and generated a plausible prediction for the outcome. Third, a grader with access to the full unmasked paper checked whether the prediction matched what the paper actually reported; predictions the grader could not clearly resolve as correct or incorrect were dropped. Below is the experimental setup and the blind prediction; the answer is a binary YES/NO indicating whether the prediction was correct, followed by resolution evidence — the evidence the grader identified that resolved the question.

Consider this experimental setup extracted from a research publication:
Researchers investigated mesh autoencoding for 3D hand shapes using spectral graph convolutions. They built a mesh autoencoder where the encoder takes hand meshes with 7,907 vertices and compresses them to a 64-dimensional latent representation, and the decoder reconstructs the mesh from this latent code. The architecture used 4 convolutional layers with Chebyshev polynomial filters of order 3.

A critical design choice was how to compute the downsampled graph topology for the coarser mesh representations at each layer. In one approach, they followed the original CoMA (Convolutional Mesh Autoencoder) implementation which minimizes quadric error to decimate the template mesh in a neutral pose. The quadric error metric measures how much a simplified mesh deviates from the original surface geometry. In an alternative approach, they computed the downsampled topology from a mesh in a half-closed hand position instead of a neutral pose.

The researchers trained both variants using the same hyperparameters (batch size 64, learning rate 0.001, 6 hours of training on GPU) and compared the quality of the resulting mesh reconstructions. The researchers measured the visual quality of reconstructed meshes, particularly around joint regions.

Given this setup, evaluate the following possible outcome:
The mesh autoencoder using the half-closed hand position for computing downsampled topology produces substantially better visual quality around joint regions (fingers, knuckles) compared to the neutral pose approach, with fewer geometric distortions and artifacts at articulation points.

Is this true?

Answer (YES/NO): YES